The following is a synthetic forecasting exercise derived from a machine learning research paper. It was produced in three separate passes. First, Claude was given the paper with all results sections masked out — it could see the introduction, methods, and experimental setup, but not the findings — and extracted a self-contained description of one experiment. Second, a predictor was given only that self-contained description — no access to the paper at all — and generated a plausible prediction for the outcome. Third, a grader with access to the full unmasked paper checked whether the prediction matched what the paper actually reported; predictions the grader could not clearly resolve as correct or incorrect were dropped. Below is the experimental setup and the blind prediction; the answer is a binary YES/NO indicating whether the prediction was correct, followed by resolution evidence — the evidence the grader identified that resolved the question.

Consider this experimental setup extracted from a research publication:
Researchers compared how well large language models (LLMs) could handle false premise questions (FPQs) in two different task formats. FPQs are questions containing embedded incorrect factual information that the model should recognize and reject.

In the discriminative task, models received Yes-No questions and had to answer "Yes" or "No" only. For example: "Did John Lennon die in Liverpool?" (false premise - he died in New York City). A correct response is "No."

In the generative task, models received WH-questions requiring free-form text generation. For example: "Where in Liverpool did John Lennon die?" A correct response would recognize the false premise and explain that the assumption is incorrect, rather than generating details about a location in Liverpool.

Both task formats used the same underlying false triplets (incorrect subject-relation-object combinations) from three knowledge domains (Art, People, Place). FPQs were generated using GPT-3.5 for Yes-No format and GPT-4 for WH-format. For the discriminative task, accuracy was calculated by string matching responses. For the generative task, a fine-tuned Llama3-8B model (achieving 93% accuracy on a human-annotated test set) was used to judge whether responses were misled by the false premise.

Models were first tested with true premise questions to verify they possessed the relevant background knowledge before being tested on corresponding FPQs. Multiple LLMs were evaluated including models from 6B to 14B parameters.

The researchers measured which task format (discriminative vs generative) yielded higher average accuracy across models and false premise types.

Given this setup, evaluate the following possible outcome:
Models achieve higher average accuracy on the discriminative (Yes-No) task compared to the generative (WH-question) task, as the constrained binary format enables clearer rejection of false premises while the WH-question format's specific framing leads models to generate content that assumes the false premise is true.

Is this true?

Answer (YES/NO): YES